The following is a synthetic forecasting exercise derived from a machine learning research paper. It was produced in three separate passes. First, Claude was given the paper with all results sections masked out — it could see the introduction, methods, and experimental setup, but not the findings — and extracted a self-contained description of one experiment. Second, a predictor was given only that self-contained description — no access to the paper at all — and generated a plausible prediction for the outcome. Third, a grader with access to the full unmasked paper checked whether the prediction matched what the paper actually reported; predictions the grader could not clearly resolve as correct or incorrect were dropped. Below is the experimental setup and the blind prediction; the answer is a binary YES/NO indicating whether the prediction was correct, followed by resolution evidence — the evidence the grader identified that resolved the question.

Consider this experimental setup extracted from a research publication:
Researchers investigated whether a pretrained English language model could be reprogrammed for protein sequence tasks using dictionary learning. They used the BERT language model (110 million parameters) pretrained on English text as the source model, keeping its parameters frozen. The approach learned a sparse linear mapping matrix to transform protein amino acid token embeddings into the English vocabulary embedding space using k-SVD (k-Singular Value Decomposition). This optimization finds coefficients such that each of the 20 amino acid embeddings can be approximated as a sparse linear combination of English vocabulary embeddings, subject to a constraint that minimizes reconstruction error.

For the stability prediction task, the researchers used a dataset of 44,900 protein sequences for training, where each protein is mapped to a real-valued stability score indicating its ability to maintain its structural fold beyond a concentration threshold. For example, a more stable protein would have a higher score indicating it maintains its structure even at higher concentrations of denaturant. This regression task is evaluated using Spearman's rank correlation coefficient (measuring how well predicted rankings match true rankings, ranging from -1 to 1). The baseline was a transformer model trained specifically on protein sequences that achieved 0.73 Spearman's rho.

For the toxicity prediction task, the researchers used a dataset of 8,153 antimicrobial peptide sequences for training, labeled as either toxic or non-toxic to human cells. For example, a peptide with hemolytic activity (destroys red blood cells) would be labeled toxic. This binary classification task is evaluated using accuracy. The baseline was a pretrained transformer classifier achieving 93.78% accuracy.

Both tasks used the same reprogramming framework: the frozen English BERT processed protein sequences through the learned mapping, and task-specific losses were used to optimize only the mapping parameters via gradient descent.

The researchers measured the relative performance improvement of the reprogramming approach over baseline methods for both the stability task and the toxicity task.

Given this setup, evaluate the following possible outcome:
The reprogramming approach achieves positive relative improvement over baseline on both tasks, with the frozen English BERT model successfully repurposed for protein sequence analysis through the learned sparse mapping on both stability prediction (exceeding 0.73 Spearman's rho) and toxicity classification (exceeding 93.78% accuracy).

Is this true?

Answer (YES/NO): YES